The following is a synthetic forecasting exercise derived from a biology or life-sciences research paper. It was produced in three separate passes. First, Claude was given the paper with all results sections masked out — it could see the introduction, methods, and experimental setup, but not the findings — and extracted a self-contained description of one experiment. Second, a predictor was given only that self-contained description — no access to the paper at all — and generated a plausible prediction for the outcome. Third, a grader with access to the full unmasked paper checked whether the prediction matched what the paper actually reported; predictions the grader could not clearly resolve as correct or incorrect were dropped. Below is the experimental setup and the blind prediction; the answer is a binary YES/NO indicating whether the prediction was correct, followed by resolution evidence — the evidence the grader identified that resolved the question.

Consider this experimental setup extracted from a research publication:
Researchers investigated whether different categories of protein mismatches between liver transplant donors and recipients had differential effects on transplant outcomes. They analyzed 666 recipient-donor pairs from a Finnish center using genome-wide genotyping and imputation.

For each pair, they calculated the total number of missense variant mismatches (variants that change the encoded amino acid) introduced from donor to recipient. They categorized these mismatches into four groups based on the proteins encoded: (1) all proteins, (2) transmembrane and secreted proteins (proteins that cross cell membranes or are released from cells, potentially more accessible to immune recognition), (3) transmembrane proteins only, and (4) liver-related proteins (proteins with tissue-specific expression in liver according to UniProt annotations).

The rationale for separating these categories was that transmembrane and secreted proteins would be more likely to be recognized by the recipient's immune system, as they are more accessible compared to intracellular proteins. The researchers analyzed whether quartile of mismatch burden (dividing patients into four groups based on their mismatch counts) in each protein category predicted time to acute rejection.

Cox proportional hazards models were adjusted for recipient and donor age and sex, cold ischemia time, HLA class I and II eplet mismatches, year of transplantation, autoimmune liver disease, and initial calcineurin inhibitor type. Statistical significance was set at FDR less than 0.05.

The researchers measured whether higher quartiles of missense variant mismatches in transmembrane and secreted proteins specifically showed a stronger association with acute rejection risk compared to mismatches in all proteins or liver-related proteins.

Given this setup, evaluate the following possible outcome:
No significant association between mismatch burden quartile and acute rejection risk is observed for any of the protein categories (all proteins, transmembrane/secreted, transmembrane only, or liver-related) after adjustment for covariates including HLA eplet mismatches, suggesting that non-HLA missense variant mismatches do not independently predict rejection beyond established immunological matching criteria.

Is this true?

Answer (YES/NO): YES